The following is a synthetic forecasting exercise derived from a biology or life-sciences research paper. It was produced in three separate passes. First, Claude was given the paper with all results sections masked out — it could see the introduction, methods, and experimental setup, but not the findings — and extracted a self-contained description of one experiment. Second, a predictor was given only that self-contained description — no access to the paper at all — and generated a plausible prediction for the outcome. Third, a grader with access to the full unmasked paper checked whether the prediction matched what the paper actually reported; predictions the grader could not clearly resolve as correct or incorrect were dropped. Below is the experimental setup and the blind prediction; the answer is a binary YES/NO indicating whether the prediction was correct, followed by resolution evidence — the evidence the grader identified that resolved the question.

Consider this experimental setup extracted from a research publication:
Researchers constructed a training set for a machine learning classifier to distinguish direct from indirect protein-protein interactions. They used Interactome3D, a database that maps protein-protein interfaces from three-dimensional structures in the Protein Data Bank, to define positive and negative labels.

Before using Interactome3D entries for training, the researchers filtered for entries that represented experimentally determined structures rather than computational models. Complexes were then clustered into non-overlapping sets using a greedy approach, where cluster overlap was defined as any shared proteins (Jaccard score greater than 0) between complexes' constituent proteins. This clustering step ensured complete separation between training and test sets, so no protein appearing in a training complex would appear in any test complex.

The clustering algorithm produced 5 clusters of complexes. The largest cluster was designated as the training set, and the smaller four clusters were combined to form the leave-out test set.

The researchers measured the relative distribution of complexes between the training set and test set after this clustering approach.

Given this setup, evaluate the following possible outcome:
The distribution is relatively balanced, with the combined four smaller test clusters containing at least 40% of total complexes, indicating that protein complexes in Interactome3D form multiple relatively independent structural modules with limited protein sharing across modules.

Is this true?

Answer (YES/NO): NO